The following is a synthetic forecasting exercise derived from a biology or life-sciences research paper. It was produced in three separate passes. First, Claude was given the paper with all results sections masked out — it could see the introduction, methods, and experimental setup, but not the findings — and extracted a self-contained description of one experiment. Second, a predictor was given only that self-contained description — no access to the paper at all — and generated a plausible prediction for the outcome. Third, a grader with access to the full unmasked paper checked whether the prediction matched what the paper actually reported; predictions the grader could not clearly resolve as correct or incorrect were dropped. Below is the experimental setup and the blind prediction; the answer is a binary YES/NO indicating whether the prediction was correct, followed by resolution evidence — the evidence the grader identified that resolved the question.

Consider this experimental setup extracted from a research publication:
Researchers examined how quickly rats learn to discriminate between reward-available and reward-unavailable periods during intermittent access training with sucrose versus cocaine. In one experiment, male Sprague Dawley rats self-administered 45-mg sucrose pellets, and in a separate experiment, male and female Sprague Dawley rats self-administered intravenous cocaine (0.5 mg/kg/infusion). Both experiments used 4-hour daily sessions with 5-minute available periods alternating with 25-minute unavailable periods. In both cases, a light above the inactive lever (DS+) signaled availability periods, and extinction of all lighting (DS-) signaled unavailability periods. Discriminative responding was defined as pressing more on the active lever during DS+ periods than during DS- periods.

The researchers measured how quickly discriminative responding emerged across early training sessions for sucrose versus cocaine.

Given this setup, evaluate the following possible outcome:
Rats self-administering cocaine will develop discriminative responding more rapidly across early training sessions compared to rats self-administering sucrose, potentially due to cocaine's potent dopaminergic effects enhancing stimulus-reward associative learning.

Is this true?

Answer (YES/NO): NO